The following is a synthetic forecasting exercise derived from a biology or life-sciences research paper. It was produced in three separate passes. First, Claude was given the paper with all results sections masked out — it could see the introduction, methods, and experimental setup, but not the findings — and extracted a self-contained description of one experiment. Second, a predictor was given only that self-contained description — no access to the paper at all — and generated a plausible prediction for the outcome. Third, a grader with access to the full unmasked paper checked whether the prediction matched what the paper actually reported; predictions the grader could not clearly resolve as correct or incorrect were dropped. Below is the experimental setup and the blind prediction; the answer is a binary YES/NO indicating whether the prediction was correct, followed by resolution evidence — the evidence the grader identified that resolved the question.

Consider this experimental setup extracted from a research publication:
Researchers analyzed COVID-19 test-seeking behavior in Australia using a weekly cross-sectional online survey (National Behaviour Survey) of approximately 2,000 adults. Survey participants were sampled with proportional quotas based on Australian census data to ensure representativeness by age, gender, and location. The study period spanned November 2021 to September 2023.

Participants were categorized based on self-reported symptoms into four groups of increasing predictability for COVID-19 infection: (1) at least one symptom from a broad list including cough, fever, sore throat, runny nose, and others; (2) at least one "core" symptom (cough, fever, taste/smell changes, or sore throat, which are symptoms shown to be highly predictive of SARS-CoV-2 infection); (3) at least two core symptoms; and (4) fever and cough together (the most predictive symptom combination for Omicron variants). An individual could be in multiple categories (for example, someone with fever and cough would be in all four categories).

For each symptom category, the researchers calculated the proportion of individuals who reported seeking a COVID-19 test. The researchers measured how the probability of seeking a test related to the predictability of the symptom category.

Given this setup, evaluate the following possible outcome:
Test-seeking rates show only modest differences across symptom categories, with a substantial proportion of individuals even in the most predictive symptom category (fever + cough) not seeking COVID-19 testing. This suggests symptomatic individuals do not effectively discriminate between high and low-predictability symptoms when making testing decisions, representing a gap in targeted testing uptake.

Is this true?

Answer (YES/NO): NO